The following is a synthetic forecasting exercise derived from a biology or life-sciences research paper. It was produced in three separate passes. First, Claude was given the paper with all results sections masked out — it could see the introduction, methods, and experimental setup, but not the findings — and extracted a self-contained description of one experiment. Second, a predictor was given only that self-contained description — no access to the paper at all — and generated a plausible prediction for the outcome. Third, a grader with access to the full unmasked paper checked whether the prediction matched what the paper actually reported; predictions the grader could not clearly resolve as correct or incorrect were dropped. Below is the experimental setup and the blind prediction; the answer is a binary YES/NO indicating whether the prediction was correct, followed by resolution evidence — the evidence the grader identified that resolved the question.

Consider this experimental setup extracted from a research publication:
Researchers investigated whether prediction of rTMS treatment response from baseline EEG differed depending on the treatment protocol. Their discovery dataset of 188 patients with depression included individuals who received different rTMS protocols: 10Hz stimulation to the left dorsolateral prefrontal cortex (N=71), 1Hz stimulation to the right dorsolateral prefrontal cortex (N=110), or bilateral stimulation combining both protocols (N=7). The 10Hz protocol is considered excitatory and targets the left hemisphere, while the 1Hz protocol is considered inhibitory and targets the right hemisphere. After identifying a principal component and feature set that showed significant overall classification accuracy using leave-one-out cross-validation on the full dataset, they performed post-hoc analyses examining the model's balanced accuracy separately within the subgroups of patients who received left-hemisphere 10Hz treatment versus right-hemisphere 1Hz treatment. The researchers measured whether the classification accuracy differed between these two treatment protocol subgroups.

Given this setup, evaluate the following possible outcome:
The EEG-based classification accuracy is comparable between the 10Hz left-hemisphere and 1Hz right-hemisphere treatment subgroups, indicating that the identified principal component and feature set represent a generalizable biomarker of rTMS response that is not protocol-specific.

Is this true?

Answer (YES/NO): YES